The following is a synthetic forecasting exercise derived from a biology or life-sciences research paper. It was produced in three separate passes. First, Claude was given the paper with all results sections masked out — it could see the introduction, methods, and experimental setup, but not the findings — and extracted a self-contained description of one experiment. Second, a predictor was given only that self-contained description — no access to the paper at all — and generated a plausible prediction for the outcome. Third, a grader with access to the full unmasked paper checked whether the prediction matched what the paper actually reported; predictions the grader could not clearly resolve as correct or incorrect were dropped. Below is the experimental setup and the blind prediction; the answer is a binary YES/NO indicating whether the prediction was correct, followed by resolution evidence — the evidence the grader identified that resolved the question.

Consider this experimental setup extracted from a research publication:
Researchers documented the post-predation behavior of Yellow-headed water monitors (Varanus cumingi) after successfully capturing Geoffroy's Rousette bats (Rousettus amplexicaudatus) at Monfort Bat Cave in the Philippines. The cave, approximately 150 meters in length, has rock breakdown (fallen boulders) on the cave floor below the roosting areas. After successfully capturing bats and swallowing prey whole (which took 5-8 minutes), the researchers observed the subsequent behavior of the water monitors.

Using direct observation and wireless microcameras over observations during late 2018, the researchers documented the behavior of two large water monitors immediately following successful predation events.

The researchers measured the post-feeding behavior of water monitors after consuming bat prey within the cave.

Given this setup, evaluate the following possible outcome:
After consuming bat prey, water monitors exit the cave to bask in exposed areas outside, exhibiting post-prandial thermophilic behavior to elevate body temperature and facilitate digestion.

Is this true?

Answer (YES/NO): NO